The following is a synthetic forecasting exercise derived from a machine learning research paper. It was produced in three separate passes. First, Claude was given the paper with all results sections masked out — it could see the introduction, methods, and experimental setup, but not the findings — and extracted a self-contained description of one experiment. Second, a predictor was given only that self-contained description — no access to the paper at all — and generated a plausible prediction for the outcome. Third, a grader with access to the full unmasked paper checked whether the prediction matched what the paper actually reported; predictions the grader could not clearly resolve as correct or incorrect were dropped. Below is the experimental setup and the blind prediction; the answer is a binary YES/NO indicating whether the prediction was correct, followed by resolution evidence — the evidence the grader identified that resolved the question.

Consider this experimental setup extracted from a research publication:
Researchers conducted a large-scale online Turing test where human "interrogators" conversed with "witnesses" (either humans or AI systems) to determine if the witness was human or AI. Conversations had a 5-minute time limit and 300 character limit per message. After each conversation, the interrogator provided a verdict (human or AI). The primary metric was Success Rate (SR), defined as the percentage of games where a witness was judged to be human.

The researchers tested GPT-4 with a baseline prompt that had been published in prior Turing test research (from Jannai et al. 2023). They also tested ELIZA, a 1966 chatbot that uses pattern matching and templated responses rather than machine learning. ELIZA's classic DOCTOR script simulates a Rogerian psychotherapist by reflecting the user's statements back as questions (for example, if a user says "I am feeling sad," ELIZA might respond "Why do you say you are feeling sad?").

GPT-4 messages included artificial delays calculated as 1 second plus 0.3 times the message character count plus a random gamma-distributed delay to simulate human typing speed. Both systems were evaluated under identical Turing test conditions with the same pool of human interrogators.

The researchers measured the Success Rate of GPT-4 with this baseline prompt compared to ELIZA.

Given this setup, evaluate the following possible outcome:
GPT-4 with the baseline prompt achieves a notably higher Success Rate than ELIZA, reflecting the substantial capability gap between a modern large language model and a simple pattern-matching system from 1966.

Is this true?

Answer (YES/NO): NO